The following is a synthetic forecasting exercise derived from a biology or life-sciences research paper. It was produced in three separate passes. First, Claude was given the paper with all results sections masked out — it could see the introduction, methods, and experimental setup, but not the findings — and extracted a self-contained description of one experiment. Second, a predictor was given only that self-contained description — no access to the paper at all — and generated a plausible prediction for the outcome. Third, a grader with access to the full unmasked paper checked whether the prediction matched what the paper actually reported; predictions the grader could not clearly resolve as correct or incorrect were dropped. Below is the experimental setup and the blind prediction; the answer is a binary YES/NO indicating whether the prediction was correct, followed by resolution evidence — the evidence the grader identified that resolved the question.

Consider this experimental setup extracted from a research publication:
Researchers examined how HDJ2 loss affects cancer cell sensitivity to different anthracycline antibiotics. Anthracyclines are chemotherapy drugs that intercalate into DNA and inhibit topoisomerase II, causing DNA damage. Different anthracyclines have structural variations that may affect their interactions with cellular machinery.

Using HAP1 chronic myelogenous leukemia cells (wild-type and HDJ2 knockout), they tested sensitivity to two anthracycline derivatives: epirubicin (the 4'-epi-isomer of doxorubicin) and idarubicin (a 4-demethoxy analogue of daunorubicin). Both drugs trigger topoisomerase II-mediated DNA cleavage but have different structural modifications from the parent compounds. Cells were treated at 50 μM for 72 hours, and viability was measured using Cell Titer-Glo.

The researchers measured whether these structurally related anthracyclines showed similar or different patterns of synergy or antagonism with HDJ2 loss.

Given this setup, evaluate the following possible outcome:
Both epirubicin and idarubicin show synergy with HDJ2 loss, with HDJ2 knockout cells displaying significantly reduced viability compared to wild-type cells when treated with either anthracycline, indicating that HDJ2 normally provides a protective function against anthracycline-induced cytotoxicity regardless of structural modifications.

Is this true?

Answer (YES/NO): NO